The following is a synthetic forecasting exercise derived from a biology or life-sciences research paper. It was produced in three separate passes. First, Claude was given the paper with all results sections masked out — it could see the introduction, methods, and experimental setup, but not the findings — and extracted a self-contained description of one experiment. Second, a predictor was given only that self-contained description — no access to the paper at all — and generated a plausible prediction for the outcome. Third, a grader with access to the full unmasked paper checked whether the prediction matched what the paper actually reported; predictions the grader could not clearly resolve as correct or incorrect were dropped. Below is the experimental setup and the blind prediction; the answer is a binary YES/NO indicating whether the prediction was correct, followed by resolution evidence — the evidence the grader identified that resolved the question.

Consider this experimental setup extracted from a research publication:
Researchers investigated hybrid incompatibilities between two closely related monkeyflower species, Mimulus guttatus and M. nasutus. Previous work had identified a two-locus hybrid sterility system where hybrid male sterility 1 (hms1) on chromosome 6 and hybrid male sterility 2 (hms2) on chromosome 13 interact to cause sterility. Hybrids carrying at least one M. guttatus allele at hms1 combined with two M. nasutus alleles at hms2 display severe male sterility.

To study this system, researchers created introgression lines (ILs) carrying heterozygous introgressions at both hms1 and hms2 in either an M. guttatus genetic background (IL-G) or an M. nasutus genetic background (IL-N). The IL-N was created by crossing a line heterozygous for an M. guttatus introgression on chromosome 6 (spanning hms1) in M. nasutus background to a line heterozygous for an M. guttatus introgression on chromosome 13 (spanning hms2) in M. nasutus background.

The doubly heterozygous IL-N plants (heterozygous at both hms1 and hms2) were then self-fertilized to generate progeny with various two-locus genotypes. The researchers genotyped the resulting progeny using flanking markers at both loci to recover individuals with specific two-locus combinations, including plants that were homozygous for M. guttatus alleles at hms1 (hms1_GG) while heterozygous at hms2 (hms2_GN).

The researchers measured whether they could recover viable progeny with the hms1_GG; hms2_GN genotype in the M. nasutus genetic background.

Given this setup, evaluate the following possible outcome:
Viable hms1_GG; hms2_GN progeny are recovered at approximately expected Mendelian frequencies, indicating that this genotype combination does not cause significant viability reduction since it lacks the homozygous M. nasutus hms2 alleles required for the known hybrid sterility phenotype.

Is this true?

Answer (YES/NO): NO